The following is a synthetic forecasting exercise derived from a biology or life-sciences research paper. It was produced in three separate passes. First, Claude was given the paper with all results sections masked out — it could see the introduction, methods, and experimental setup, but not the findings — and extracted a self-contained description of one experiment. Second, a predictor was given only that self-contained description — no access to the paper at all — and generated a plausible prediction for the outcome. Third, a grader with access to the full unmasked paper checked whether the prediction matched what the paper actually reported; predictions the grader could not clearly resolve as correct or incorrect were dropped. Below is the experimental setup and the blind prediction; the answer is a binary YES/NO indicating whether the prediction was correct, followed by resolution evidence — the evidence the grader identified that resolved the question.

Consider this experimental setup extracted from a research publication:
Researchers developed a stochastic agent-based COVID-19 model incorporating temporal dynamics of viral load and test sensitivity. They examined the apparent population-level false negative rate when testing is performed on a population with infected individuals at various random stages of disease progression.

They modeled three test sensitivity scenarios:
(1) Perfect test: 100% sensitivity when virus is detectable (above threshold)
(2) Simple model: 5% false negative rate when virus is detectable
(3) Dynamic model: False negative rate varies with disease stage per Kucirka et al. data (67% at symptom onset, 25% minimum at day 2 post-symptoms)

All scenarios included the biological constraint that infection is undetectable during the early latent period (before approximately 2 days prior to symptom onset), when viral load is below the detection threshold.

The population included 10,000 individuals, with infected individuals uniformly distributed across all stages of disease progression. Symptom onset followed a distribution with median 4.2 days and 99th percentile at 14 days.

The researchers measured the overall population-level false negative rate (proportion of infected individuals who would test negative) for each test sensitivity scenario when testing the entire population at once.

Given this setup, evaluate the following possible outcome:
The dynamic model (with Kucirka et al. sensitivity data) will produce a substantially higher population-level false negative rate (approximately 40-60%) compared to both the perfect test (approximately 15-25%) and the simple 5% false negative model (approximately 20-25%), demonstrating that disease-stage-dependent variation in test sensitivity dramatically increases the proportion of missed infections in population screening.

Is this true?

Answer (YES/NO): YES